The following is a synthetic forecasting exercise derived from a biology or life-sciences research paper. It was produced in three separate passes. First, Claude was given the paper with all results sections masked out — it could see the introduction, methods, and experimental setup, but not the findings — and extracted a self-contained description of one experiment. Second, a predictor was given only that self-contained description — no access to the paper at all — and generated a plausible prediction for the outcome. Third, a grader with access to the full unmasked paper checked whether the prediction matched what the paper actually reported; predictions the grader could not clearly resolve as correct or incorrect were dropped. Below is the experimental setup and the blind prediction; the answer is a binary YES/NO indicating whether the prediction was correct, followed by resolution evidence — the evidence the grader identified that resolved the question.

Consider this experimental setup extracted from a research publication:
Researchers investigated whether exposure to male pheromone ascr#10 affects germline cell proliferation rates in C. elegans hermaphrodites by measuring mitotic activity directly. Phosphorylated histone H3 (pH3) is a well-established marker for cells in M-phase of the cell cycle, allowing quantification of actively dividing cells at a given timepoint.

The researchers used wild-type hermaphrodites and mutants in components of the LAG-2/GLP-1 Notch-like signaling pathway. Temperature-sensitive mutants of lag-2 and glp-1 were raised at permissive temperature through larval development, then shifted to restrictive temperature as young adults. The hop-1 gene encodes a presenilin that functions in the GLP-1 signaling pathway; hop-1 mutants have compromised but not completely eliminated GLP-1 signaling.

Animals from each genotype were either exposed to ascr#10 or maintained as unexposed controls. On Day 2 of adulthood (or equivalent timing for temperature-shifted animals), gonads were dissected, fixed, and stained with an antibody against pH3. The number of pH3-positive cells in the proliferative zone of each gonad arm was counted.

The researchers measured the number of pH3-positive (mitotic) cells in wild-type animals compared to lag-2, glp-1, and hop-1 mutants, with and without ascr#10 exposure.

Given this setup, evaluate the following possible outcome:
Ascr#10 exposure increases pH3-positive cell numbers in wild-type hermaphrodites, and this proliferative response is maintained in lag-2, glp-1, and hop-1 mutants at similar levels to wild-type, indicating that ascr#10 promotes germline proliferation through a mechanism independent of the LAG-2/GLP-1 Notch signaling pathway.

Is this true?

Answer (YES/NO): NO